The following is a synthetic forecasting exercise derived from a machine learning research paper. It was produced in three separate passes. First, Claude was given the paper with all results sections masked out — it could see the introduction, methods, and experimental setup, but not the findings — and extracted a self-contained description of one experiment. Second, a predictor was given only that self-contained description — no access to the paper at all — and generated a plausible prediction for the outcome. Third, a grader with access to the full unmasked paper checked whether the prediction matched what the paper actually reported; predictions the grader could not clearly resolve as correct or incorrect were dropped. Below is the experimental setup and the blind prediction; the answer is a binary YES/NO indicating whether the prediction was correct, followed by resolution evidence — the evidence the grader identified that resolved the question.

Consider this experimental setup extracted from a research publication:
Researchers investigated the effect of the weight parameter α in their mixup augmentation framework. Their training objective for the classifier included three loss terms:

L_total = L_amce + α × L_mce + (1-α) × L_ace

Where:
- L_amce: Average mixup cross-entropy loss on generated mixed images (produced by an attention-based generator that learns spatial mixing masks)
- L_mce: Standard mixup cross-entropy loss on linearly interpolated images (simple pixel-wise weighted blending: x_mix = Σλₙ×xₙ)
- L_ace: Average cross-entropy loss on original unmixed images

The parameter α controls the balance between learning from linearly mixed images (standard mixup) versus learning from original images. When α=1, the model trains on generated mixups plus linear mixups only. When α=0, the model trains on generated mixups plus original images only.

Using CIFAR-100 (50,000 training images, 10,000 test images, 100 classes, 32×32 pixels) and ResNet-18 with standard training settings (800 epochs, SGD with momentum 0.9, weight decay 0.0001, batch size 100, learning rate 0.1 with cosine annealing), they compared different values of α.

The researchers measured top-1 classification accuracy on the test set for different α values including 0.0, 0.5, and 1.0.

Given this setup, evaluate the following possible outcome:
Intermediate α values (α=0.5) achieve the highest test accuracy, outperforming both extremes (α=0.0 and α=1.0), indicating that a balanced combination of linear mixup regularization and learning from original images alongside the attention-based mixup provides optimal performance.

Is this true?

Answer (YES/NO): YES